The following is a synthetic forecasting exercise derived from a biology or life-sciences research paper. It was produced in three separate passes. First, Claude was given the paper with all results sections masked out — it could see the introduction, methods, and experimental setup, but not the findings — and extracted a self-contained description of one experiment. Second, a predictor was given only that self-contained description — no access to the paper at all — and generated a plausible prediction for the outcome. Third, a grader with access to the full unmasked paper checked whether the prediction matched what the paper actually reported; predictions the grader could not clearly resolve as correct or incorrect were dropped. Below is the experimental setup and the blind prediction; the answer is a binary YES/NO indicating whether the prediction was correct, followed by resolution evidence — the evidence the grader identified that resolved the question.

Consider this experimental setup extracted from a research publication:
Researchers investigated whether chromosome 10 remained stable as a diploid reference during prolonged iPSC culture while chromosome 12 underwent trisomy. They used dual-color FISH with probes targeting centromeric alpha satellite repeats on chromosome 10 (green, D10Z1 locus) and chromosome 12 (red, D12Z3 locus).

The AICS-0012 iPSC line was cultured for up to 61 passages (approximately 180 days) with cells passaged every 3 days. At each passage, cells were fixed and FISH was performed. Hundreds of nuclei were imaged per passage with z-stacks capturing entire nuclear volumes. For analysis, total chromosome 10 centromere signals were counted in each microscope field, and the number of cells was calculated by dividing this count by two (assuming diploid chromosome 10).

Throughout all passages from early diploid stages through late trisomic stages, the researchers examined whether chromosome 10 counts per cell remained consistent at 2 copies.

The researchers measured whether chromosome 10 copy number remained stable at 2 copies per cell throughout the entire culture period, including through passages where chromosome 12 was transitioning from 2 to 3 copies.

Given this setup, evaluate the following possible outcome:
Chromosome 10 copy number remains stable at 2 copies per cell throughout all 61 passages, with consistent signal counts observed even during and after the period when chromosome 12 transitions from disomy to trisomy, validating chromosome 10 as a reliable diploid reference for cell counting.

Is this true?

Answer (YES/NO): YES